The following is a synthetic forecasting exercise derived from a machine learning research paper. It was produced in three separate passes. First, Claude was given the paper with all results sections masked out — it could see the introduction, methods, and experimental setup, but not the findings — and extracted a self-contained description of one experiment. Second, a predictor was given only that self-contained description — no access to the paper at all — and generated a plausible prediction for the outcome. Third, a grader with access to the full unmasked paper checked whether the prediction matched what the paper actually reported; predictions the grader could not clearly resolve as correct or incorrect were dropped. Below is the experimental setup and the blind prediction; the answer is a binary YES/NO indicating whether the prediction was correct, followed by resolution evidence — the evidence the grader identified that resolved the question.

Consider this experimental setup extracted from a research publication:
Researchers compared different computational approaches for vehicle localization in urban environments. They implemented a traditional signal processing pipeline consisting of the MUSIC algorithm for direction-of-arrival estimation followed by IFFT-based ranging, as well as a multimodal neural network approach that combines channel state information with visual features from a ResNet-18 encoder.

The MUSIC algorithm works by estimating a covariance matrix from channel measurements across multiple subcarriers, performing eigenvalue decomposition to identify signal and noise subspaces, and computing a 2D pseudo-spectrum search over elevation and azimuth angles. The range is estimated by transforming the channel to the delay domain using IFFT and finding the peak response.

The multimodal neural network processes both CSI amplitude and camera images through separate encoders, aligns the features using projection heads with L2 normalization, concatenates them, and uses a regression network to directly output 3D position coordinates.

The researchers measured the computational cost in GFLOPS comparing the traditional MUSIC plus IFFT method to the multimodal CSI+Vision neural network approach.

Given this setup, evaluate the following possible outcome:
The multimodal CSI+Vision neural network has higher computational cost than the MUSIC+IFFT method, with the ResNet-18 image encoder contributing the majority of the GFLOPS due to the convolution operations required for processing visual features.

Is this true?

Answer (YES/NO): YES